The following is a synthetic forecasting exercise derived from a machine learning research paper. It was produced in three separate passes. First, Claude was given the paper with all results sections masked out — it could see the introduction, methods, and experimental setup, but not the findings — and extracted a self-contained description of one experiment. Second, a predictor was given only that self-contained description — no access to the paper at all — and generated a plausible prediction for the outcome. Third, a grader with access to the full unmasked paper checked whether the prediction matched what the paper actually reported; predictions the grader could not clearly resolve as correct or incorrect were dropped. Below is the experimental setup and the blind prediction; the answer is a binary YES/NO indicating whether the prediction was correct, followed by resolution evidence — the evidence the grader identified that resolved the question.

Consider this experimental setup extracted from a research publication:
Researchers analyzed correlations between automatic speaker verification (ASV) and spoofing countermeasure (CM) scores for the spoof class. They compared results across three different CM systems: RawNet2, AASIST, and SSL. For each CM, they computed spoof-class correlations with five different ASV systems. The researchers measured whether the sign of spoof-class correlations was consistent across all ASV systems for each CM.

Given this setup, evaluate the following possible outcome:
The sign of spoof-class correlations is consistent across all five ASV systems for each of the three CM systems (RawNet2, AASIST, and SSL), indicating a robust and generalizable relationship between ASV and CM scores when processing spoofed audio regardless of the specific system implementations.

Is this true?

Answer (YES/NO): YES